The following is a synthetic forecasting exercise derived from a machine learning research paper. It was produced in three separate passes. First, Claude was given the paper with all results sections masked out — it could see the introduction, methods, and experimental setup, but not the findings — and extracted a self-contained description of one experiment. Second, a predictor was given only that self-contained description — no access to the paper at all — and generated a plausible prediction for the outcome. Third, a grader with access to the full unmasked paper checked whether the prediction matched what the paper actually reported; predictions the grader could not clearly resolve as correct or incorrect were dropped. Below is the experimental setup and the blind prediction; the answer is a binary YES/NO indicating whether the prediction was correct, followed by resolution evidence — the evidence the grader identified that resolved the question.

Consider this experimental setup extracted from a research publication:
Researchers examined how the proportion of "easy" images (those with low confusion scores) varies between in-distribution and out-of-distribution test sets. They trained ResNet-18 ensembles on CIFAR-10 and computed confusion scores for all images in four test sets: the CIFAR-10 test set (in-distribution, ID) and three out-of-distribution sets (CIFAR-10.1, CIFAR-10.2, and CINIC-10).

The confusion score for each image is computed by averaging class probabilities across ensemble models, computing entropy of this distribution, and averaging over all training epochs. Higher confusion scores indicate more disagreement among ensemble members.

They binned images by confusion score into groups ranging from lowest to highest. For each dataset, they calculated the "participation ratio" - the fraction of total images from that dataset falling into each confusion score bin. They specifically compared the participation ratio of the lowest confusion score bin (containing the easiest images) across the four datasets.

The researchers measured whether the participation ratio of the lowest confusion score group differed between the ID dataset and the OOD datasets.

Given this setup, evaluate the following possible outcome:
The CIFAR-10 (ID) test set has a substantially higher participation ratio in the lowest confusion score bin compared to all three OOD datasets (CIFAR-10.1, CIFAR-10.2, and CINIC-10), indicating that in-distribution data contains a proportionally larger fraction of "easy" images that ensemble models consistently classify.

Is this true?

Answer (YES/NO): YES